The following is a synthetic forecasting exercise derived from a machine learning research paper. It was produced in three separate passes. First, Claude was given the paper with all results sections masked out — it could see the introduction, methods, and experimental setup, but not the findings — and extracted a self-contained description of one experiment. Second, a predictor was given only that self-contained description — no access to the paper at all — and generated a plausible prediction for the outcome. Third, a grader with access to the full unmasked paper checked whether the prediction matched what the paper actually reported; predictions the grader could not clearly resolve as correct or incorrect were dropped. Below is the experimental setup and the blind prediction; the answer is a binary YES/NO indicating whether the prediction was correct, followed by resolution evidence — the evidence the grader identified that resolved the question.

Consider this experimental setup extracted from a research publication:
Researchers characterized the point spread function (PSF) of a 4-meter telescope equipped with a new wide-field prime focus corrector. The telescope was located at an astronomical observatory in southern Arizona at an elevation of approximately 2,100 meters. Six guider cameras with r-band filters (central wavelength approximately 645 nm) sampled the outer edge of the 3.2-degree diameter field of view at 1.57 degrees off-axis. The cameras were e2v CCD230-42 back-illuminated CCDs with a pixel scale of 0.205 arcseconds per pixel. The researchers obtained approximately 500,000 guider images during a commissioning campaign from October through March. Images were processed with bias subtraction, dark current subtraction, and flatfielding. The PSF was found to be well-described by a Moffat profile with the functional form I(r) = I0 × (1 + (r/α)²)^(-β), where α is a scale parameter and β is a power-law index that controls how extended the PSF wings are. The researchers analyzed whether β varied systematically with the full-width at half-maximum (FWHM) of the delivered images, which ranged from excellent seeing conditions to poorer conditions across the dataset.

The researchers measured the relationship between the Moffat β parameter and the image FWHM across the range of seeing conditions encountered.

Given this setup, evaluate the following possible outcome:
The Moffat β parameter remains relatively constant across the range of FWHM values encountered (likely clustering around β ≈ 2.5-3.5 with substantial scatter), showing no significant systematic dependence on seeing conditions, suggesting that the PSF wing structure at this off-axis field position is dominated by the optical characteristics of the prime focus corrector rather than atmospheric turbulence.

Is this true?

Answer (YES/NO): NO